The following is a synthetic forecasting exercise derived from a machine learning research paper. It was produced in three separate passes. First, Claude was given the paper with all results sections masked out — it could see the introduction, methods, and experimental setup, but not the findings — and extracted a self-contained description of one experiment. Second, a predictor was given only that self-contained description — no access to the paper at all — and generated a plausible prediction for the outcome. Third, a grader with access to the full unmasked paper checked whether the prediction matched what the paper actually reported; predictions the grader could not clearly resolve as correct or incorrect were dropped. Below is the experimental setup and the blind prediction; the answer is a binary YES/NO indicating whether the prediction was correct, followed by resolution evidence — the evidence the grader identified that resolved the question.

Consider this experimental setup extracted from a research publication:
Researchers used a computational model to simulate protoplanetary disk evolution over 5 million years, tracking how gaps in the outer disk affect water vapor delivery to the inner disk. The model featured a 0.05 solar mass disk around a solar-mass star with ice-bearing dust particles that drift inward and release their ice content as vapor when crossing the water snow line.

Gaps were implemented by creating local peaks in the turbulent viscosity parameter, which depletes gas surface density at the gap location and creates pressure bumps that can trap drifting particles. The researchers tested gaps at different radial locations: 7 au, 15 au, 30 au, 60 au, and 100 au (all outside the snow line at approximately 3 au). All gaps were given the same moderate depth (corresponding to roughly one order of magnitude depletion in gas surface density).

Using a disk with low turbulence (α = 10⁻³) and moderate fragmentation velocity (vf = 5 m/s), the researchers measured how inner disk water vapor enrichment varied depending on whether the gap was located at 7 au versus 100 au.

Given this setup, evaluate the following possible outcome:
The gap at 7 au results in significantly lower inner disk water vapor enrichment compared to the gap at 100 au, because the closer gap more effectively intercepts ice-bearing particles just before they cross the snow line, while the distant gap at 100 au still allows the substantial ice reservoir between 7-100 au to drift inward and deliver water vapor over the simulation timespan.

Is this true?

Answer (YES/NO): YES